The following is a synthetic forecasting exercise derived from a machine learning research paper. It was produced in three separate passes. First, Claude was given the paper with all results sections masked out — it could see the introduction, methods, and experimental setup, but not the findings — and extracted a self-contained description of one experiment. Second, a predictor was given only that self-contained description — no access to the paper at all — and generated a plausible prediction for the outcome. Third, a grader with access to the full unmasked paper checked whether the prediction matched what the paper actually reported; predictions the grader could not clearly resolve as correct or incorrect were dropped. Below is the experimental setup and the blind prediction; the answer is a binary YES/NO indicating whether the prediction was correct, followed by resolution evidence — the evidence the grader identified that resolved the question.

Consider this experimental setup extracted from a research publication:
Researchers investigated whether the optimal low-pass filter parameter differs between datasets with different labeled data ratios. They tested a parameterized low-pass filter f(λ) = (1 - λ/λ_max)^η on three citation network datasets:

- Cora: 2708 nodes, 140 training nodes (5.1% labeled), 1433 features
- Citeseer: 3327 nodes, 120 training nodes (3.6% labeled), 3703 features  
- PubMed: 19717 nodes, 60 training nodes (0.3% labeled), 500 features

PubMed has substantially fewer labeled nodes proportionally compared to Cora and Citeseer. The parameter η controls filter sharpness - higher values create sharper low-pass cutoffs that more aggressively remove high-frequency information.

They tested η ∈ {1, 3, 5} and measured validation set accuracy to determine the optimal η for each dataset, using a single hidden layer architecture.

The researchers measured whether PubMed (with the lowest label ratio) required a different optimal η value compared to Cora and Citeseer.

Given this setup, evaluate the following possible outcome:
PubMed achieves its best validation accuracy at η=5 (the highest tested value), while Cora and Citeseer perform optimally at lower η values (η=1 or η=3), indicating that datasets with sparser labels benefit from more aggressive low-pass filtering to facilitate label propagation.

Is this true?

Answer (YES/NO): NO